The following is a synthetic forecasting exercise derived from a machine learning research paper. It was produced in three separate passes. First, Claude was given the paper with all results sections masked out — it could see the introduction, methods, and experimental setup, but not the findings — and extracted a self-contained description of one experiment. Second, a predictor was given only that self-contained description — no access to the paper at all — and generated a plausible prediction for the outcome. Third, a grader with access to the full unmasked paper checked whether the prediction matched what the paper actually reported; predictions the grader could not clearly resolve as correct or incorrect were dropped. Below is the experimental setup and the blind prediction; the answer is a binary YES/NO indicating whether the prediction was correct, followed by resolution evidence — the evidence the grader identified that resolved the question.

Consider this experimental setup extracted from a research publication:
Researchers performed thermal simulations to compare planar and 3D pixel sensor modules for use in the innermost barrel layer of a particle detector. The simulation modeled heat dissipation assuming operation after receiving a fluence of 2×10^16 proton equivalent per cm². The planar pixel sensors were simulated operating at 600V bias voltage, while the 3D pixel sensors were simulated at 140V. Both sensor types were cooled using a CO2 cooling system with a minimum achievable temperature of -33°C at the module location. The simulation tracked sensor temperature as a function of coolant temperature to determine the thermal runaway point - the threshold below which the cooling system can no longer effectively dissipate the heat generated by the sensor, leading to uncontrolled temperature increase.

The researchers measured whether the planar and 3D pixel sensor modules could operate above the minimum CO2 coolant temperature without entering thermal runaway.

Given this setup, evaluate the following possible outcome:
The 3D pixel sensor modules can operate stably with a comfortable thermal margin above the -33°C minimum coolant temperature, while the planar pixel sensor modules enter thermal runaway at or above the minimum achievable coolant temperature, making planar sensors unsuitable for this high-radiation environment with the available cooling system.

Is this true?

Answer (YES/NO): YES